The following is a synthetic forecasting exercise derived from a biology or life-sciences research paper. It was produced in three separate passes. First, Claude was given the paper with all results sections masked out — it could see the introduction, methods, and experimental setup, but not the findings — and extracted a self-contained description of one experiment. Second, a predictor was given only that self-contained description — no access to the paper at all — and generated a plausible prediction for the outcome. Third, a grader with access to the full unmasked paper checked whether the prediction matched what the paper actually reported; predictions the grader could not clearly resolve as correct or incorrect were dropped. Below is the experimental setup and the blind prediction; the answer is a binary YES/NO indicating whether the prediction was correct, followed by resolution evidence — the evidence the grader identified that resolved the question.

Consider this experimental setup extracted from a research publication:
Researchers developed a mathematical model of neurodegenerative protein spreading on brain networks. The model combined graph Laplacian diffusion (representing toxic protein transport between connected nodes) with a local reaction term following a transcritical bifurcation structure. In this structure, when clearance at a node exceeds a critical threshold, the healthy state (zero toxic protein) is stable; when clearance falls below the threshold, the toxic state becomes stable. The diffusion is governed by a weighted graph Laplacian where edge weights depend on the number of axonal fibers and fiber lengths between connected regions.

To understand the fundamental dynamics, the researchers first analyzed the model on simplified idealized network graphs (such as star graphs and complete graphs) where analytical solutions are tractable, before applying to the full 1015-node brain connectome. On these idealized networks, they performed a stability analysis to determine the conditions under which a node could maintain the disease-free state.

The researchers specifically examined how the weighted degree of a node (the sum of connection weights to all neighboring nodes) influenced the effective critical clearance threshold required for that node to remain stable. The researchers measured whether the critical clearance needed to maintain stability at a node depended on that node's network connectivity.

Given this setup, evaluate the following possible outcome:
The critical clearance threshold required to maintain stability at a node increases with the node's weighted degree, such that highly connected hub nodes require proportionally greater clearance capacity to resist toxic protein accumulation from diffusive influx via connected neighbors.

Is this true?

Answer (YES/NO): NO